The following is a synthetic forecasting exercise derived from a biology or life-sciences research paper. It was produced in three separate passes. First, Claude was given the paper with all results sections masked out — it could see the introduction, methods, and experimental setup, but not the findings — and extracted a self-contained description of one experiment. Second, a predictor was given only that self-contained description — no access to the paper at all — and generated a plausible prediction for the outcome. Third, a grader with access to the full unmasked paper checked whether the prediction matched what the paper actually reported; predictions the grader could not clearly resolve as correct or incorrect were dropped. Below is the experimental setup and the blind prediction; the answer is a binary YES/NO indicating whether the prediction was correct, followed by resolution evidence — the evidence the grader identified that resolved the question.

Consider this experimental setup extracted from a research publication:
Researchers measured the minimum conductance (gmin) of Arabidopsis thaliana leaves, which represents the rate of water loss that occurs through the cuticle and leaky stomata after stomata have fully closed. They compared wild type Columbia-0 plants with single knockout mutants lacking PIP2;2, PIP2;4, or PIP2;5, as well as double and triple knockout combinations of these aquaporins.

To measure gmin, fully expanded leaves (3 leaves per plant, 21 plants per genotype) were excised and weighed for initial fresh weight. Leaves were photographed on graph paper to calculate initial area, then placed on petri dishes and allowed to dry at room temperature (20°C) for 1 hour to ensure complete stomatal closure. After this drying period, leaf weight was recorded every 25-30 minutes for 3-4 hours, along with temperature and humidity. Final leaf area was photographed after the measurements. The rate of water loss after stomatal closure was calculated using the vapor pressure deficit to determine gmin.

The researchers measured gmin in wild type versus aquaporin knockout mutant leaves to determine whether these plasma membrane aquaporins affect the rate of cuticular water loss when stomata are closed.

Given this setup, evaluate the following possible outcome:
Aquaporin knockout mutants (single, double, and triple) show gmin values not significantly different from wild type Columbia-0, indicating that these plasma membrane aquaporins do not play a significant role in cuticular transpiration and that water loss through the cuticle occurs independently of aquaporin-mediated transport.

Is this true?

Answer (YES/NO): YES